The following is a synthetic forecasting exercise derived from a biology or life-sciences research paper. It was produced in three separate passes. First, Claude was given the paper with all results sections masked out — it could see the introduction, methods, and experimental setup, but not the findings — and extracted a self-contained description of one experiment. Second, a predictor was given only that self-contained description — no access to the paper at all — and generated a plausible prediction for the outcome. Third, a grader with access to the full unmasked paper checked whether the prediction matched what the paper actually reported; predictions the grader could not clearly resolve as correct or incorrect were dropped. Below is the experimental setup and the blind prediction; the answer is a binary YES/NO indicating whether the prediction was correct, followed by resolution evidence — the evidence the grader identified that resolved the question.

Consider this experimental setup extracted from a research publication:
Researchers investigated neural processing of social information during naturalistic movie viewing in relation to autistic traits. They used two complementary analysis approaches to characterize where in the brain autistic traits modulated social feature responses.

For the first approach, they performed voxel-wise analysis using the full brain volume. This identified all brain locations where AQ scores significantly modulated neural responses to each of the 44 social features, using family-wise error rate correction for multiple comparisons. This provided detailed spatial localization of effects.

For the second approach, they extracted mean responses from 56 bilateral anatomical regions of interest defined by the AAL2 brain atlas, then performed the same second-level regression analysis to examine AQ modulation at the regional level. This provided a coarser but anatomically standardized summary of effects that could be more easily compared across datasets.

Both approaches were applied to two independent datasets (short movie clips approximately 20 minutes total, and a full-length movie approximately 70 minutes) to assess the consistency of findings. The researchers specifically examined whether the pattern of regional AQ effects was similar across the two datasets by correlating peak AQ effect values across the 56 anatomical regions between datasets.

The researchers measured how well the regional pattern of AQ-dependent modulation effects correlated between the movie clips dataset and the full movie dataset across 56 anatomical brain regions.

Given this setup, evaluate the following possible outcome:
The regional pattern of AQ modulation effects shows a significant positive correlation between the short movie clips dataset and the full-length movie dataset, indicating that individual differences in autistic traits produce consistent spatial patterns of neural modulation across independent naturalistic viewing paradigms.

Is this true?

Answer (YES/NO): NO